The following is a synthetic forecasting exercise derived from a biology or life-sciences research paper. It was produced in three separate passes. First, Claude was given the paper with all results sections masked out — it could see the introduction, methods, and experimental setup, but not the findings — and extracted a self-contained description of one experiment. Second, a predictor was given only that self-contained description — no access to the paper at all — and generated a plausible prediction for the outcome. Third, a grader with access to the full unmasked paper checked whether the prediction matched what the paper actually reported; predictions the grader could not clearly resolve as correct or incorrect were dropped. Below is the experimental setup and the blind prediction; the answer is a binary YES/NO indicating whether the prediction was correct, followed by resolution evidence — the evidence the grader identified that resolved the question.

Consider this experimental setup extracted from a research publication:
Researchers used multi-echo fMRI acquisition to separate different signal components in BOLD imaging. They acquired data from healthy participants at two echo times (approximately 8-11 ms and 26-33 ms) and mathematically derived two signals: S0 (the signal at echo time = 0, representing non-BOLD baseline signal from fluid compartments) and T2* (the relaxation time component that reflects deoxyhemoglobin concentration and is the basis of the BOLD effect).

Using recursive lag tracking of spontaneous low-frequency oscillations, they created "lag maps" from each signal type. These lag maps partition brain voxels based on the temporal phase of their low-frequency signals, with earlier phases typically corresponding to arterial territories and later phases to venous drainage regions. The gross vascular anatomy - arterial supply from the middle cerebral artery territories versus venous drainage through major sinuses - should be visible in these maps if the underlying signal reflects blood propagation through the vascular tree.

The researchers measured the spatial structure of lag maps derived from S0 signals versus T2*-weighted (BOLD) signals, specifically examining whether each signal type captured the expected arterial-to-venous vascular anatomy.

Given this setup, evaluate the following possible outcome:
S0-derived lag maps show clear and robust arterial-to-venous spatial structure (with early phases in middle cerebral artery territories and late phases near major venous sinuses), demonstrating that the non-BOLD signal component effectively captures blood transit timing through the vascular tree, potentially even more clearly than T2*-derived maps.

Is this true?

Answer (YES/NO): NO